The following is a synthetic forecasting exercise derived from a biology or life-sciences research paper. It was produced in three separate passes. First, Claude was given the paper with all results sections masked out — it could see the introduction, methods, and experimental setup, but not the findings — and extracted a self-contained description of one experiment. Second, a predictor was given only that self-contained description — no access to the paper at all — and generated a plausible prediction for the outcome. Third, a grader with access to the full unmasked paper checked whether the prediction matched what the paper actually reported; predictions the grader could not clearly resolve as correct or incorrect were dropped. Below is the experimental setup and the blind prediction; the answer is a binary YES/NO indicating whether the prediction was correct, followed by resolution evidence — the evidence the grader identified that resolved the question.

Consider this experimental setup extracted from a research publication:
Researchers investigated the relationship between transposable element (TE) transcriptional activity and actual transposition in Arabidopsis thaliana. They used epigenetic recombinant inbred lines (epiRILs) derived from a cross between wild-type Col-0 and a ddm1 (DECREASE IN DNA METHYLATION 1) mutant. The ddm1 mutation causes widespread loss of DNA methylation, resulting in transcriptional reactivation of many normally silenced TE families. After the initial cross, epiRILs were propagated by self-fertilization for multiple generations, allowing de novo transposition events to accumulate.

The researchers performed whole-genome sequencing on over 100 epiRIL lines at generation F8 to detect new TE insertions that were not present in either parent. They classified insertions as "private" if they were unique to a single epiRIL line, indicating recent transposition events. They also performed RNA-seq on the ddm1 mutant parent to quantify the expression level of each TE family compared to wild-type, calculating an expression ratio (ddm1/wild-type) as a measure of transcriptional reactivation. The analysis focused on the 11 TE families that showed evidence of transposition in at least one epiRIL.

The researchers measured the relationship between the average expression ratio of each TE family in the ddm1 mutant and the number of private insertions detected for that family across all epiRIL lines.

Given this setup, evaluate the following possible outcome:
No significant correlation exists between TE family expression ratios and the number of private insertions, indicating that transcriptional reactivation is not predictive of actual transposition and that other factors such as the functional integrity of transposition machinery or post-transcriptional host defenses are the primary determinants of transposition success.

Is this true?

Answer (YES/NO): YES